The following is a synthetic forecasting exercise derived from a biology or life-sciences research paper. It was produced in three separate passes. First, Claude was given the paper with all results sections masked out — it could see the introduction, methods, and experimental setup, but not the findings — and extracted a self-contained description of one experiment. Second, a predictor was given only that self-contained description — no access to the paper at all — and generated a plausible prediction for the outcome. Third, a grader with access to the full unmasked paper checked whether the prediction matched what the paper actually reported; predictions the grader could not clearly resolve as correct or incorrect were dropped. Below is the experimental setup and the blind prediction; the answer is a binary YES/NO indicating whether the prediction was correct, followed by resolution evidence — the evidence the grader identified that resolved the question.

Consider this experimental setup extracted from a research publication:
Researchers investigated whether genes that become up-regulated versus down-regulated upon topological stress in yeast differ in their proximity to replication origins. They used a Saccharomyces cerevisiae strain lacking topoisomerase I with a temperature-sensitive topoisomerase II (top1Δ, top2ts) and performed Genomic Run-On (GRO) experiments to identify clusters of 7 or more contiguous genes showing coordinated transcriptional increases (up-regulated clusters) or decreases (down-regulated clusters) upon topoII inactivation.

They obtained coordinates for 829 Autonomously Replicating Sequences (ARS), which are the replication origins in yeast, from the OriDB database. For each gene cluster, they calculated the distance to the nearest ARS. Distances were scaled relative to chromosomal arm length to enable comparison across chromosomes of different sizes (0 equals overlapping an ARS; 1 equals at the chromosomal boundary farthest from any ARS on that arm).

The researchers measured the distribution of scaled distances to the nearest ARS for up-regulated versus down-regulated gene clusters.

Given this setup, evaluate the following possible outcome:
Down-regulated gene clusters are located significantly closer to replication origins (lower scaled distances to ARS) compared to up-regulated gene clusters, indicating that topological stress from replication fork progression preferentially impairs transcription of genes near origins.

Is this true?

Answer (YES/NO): NO